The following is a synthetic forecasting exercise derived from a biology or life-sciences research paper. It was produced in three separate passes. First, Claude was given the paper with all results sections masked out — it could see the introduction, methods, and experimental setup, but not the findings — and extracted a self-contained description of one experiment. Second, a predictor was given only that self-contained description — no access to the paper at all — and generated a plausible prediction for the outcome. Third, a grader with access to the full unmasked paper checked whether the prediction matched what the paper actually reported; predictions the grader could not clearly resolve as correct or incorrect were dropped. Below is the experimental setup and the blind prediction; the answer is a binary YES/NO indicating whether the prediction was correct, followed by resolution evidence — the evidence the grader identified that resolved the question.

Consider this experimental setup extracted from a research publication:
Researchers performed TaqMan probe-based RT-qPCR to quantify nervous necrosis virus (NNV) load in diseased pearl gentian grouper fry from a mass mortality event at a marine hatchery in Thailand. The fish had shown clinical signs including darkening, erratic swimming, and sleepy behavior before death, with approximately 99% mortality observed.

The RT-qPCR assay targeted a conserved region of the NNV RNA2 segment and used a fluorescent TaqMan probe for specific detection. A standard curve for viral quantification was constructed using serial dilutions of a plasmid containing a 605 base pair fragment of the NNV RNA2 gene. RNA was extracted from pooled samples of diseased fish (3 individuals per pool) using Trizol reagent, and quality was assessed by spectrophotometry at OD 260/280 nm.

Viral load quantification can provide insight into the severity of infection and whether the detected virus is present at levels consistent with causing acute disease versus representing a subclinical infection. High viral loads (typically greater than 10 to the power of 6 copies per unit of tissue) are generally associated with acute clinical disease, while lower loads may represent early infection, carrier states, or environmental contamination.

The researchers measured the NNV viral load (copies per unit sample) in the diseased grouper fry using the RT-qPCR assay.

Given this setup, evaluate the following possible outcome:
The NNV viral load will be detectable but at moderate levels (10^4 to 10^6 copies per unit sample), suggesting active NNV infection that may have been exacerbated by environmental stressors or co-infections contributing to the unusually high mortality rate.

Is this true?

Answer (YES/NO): NO